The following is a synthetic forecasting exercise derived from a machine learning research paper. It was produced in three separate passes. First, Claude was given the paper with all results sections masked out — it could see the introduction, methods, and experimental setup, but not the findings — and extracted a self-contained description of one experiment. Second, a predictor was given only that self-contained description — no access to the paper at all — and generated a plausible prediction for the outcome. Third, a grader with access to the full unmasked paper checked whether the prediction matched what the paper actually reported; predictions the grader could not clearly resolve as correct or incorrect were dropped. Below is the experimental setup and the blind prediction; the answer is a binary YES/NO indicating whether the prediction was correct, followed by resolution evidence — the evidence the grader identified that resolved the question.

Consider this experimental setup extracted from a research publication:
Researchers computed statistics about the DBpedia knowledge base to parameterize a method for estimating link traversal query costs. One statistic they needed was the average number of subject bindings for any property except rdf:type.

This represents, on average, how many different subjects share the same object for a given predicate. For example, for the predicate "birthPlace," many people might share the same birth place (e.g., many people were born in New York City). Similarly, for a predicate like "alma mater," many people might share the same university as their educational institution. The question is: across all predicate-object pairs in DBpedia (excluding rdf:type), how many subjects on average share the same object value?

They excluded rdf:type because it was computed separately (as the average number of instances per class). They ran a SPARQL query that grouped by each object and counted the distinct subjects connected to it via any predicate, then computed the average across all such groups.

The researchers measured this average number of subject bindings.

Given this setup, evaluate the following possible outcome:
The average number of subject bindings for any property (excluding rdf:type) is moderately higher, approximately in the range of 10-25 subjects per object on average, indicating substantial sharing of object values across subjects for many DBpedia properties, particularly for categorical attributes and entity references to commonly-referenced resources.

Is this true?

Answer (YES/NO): NO